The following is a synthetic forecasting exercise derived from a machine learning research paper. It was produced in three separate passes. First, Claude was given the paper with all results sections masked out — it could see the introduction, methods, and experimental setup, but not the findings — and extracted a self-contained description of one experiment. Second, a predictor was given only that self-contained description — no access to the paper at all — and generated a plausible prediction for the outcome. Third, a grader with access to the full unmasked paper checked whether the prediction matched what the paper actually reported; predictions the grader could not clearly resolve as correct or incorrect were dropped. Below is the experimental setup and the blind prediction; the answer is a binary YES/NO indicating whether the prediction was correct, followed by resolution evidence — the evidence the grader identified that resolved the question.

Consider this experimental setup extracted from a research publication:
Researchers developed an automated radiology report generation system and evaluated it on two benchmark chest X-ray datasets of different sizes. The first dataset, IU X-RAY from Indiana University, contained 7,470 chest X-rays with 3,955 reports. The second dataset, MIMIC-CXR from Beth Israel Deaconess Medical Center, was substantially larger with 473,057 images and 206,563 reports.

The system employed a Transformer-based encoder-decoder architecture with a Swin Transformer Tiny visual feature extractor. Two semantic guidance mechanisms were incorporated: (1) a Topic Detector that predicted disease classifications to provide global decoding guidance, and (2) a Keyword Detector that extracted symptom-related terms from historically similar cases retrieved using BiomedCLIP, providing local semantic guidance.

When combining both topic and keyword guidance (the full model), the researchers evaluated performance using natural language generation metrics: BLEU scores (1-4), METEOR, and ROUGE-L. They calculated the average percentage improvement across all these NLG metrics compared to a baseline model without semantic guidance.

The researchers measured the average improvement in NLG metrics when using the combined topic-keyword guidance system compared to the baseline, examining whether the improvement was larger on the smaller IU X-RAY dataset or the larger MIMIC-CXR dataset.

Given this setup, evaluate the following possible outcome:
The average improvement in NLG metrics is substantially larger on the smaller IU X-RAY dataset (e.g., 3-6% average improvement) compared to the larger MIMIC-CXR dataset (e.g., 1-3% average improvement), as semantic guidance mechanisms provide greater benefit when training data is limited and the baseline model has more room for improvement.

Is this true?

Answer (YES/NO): NO